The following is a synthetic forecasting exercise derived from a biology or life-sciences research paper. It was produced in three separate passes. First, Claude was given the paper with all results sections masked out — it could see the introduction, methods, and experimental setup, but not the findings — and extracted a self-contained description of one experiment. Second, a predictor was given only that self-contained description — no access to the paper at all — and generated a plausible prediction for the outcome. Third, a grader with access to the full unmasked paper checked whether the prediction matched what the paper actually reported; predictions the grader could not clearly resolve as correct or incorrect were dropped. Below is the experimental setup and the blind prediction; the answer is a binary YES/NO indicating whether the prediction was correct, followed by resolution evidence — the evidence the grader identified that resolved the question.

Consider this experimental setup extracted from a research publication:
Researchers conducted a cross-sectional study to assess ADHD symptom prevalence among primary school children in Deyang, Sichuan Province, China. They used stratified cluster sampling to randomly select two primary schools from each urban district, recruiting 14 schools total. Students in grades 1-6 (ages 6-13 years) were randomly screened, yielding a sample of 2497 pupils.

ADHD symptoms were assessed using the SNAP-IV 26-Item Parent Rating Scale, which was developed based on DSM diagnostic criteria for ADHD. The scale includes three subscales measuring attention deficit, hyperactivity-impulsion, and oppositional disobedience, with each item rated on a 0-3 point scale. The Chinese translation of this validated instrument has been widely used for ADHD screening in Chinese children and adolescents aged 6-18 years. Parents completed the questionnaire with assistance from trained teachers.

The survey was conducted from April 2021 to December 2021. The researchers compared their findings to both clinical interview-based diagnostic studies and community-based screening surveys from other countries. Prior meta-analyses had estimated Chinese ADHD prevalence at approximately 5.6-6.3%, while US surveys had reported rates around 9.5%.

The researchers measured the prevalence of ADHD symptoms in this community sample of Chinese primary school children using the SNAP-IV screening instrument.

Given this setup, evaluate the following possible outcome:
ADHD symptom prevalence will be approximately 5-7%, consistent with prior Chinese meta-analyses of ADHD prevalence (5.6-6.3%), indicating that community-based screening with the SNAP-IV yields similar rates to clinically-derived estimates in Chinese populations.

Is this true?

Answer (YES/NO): NO